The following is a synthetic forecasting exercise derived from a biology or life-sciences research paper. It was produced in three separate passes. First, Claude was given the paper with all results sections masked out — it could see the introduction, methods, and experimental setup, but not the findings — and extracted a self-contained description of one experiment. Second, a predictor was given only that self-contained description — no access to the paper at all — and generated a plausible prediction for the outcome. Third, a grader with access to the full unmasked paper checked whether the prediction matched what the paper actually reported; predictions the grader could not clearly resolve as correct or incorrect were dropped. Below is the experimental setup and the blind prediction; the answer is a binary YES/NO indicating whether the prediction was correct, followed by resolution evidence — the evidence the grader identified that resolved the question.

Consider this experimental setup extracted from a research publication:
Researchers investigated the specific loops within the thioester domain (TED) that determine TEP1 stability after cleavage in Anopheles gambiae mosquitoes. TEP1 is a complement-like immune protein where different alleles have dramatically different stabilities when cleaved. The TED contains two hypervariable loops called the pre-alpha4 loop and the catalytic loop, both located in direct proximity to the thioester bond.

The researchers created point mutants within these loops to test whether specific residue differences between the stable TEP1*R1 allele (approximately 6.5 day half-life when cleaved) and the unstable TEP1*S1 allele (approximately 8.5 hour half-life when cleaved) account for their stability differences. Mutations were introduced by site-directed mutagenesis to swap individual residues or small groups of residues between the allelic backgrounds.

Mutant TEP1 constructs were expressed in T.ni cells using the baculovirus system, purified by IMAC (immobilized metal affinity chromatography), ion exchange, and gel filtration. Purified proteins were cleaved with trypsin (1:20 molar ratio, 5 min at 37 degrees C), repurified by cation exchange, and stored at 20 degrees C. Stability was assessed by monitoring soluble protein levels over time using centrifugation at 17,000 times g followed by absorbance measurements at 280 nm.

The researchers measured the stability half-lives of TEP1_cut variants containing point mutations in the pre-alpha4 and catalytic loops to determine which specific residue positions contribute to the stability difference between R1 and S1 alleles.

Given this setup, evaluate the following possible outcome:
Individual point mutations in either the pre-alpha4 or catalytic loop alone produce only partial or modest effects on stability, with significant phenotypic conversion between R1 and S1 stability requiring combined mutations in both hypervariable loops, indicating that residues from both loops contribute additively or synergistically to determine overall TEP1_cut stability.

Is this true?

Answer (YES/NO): NO